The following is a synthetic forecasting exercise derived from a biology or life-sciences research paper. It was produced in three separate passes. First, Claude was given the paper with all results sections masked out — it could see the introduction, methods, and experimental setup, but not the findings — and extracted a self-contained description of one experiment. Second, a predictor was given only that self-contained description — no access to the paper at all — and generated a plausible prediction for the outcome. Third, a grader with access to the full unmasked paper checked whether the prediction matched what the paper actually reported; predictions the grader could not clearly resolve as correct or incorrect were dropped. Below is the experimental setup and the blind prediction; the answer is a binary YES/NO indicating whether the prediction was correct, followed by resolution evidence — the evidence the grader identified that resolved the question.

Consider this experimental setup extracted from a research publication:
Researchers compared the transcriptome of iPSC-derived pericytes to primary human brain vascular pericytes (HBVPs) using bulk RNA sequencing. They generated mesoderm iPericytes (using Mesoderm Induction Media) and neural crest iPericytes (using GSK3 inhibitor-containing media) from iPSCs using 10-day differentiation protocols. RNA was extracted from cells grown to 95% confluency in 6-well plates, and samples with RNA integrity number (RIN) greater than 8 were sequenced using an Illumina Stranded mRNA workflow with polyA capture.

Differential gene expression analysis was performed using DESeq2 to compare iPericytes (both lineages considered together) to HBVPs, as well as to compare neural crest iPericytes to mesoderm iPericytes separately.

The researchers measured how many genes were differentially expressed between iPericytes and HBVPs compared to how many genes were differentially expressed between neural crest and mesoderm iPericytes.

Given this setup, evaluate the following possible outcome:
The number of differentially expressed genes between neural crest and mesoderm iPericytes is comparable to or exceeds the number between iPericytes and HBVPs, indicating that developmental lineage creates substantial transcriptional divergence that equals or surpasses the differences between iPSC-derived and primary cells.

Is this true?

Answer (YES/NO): NO